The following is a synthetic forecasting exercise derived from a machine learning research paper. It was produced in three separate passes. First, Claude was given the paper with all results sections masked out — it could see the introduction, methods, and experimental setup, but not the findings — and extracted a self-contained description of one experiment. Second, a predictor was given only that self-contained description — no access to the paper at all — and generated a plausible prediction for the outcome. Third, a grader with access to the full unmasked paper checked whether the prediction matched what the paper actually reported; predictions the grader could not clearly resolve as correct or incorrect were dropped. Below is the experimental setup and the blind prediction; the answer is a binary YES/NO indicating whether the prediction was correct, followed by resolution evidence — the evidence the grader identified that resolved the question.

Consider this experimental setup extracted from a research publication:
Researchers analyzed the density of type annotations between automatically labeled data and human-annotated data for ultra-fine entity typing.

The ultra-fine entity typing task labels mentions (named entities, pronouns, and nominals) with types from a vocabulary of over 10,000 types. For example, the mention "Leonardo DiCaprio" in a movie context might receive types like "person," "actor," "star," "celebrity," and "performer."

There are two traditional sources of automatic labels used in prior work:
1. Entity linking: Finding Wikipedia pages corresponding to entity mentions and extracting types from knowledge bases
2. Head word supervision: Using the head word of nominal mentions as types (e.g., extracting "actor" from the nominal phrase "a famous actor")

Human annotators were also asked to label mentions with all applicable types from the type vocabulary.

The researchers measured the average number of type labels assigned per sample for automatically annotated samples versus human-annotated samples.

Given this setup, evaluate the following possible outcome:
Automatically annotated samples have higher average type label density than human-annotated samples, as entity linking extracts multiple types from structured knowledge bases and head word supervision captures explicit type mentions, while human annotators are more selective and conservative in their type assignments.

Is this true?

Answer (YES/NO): NO